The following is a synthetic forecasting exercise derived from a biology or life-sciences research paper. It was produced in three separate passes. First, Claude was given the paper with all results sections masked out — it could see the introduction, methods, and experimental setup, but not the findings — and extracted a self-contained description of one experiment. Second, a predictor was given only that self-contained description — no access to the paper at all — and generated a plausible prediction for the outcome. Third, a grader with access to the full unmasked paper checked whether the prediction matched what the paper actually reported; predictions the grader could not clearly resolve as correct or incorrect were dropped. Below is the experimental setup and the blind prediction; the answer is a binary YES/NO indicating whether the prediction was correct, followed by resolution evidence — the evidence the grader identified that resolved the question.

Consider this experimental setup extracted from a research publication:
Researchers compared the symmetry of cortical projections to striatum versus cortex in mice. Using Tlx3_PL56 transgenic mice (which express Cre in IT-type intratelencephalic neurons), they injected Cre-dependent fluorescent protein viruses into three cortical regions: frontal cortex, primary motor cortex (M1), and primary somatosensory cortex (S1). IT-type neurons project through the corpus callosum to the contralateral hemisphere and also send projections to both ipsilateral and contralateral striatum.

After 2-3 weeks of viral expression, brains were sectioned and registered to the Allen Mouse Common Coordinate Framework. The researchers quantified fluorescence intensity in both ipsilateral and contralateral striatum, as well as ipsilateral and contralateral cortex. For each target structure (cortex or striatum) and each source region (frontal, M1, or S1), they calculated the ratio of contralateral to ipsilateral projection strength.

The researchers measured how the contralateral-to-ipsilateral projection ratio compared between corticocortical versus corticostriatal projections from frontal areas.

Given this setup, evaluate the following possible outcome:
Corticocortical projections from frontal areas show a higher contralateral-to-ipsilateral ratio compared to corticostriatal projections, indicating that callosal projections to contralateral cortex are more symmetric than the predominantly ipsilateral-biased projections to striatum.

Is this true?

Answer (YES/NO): NO